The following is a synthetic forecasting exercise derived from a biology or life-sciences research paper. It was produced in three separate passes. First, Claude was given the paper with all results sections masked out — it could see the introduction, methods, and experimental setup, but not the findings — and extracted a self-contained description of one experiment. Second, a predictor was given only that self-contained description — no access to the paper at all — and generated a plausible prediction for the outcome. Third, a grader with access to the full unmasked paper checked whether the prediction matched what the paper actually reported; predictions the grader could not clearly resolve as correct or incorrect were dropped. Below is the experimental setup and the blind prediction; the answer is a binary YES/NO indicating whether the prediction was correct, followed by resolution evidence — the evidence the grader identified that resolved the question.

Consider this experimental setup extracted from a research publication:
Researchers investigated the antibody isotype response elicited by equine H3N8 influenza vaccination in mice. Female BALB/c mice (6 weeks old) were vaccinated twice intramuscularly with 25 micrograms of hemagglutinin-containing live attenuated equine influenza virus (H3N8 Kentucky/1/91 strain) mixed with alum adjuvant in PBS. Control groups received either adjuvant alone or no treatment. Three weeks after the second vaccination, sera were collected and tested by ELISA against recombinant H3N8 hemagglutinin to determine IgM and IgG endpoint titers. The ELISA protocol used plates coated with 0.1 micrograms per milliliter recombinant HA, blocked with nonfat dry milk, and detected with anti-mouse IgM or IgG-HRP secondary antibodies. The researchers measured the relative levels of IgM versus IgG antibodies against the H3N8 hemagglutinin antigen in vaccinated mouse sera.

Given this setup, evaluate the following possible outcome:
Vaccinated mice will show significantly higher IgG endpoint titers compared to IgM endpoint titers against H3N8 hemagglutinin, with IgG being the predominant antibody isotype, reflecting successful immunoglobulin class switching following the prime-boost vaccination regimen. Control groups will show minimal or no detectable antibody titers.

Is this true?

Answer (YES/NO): NO